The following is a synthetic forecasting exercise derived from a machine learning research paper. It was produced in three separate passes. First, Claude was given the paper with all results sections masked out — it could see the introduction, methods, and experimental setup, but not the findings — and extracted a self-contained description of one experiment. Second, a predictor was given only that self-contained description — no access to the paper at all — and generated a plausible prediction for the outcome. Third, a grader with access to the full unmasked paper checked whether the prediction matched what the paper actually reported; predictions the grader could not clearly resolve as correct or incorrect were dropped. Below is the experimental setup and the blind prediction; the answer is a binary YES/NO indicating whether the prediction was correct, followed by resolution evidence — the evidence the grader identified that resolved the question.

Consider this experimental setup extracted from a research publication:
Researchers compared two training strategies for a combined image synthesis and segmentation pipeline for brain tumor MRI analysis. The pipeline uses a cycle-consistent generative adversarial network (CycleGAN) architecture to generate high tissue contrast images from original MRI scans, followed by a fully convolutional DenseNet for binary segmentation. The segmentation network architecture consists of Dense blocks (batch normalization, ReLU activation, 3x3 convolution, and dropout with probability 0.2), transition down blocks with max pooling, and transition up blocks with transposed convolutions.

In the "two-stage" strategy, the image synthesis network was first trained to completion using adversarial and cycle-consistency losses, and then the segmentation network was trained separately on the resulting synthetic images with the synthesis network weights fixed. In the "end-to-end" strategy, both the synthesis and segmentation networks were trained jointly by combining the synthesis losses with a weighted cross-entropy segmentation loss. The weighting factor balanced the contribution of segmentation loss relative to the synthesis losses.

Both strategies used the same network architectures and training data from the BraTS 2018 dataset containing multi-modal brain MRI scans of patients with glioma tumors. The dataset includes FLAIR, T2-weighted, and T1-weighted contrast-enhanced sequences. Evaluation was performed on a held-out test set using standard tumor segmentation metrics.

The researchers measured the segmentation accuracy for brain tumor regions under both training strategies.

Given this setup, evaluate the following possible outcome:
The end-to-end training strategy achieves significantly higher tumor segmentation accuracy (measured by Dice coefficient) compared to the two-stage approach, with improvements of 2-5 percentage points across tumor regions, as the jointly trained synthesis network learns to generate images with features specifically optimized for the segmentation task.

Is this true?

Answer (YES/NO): YES